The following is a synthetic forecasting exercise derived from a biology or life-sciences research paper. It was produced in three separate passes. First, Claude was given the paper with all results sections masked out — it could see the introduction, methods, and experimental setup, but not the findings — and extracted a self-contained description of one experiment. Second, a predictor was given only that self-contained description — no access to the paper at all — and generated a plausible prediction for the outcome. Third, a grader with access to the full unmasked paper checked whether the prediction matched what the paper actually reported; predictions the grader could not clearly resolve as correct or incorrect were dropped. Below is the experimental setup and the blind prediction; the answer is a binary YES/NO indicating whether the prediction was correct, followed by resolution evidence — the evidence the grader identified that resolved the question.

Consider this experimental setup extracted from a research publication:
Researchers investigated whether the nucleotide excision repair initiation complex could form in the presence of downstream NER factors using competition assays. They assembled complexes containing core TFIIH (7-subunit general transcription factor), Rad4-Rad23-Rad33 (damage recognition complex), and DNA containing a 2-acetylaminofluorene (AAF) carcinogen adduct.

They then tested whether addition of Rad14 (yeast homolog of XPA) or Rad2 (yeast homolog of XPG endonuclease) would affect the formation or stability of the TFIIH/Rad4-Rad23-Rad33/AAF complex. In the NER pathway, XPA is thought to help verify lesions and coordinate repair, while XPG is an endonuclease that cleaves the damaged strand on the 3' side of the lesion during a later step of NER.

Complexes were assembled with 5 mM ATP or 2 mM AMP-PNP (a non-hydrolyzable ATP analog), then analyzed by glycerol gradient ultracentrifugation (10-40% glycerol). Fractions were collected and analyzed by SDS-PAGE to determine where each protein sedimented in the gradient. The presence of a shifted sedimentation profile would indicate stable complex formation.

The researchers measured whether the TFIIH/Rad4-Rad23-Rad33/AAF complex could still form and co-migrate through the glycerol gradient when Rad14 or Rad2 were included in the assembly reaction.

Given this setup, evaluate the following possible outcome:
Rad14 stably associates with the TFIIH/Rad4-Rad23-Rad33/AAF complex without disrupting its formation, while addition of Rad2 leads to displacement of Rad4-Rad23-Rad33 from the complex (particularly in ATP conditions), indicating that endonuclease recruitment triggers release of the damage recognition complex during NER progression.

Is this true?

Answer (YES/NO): NO